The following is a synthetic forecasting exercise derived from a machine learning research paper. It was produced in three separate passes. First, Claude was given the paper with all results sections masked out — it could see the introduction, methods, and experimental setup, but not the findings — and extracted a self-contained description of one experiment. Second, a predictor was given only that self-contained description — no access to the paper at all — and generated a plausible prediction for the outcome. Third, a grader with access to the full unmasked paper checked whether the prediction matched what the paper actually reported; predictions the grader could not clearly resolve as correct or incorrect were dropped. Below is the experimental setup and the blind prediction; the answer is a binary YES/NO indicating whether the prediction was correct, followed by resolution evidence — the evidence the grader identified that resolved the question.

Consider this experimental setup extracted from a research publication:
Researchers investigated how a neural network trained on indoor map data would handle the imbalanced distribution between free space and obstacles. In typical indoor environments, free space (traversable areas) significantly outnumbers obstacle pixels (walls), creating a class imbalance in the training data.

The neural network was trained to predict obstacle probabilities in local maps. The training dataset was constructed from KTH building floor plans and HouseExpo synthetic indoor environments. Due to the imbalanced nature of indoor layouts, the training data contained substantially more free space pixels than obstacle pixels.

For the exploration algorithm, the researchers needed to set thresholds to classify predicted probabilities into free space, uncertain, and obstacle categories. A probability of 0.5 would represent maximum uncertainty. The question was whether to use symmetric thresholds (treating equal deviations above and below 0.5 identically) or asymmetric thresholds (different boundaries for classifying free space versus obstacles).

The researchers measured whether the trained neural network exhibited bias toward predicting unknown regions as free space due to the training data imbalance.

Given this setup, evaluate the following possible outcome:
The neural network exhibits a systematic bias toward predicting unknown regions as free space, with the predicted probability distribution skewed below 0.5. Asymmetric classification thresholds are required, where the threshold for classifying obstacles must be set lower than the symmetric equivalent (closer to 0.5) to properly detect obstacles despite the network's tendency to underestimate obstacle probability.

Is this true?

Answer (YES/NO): YES